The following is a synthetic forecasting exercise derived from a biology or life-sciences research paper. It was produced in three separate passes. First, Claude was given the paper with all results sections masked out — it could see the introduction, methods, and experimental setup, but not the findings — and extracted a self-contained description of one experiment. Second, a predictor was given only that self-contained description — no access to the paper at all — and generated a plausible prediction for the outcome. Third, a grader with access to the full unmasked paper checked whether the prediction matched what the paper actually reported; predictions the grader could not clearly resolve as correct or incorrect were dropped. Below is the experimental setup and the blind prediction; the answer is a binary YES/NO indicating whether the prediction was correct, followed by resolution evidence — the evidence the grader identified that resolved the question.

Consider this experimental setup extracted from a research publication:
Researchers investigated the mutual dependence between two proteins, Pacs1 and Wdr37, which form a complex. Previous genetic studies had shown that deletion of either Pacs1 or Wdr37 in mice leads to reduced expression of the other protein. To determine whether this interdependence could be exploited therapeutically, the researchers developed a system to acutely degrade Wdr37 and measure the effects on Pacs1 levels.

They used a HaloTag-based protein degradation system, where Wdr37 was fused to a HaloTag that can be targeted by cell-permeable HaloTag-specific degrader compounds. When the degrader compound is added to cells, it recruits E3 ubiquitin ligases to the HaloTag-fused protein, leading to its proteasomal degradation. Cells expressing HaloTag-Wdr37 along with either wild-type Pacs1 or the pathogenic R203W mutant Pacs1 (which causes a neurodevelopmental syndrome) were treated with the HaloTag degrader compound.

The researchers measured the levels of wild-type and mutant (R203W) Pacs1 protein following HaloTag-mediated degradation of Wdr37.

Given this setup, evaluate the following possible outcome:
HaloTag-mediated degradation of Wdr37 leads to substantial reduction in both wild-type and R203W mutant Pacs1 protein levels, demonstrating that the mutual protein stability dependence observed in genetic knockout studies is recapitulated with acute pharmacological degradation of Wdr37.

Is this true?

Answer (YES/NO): YES